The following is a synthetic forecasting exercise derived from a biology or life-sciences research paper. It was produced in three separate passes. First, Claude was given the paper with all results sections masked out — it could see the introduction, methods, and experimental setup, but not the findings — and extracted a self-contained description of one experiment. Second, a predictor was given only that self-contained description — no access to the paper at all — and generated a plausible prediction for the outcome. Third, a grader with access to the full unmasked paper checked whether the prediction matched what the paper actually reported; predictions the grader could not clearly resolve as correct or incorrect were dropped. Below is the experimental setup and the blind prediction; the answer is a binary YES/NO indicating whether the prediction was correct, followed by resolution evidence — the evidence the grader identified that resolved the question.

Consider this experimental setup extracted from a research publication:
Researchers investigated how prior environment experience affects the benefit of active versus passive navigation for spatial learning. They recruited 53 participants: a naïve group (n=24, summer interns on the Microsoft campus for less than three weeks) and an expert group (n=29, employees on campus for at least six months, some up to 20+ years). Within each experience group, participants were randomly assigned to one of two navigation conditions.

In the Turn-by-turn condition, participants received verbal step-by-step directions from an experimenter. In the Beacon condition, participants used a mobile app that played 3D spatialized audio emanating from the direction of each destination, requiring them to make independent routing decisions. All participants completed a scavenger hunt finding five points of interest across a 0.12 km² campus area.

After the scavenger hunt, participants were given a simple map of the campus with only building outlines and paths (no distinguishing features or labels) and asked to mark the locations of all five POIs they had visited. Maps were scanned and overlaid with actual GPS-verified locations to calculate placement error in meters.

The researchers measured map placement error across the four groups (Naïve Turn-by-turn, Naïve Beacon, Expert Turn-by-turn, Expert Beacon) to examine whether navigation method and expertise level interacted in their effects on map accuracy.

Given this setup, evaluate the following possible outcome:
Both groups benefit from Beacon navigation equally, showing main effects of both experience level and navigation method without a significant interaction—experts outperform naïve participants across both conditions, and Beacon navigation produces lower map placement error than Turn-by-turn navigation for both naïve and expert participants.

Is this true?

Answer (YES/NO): NO